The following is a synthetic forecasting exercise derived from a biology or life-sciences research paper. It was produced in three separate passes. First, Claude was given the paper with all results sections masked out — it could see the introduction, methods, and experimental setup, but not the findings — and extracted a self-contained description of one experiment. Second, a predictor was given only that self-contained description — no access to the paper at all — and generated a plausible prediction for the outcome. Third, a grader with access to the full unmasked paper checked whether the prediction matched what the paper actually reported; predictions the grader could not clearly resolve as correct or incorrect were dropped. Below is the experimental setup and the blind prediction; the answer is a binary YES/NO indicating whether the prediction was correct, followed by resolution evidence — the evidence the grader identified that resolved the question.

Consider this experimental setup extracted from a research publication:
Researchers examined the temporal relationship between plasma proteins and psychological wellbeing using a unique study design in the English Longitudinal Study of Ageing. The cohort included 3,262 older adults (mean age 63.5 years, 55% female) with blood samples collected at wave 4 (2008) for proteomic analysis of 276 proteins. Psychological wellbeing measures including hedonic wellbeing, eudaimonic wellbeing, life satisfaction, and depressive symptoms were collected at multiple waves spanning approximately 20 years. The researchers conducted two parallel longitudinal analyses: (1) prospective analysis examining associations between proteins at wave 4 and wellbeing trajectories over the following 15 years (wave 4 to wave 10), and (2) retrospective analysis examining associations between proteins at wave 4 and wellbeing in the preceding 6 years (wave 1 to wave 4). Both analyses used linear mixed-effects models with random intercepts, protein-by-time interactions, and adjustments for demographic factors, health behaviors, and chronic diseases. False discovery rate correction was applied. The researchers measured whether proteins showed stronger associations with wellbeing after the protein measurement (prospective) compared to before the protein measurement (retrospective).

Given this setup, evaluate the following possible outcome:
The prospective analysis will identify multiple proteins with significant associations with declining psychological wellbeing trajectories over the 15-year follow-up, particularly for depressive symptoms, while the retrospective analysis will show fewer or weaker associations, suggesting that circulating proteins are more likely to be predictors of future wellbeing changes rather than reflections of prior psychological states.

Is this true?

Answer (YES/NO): NO